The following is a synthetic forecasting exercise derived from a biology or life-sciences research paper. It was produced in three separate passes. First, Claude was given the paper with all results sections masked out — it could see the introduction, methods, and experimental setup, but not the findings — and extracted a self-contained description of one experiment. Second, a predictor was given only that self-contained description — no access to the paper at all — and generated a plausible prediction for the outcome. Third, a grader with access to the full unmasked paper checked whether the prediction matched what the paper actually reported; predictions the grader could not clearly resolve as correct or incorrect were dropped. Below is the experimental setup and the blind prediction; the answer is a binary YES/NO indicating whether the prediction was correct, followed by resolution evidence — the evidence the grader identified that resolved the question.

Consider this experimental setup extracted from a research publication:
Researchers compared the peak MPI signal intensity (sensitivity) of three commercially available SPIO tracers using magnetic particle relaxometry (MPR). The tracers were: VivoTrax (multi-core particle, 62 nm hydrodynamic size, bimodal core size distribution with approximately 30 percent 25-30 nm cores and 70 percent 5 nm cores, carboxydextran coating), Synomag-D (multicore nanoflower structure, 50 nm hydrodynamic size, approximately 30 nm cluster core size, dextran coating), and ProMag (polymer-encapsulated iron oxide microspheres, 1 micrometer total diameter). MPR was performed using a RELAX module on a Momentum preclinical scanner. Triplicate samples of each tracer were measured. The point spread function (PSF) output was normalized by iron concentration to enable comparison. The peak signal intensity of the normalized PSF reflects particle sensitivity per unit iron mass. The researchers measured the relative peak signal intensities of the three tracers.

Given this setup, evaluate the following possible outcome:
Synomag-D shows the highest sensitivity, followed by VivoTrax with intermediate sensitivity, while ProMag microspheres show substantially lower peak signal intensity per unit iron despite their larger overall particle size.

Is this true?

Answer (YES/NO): NO